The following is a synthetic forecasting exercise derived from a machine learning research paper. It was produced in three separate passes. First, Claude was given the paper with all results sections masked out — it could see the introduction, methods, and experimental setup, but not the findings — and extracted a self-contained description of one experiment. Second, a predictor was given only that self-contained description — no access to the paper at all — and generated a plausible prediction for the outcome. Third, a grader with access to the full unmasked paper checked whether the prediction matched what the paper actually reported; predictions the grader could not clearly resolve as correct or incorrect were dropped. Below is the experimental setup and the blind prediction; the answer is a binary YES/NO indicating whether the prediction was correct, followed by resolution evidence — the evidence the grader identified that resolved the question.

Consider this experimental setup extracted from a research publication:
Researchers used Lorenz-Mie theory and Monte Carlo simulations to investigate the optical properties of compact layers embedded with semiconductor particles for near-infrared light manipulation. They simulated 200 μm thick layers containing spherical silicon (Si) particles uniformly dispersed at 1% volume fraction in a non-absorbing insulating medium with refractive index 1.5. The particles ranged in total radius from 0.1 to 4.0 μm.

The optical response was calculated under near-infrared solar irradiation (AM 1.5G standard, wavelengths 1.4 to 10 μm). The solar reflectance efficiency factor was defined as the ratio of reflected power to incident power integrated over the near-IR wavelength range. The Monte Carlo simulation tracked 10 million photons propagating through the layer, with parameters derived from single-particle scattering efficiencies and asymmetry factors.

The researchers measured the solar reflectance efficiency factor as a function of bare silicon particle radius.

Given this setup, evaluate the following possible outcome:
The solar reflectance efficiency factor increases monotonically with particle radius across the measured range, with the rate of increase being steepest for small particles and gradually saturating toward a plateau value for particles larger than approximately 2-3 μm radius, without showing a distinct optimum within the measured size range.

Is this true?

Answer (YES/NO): NO